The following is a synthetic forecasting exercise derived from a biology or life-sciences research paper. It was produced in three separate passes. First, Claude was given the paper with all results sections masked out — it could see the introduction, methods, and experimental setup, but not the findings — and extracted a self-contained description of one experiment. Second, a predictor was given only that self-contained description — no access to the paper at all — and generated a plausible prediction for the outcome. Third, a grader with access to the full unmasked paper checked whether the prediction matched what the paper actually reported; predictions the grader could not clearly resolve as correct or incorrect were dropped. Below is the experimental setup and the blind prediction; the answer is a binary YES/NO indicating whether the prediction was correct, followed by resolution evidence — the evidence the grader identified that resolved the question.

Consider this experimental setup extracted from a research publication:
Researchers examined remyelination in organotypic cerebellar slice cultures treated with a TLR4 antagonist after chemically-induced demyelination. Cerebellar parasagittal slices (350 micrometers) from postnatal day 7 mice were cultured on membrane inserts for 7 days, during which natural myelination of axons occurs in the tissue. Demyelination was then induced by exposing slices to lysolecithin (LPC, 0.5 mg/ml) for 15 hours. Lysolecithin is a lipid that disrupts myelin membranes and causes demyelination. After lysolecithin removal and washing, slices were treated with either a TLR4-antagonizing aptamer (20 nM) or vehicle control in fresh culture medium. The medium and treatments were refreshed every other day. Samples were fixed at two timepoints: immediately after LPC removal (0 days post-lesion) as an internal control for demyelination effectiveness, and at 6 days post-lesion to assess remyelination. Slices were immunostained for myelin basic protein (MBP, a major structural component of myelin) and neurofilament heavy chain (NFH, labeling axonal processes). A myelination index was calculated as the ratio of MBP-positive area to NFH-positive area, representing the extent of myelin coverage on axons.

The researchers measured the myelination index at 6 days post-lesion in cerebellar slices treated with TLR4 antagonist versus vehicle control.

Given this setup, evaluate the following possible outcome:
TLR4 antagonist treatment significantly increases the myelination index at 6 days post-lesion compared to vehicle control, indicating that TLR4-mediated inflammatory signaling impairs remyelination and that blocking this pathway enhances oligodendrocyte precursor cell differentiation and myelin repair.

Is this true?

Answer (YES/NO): YES